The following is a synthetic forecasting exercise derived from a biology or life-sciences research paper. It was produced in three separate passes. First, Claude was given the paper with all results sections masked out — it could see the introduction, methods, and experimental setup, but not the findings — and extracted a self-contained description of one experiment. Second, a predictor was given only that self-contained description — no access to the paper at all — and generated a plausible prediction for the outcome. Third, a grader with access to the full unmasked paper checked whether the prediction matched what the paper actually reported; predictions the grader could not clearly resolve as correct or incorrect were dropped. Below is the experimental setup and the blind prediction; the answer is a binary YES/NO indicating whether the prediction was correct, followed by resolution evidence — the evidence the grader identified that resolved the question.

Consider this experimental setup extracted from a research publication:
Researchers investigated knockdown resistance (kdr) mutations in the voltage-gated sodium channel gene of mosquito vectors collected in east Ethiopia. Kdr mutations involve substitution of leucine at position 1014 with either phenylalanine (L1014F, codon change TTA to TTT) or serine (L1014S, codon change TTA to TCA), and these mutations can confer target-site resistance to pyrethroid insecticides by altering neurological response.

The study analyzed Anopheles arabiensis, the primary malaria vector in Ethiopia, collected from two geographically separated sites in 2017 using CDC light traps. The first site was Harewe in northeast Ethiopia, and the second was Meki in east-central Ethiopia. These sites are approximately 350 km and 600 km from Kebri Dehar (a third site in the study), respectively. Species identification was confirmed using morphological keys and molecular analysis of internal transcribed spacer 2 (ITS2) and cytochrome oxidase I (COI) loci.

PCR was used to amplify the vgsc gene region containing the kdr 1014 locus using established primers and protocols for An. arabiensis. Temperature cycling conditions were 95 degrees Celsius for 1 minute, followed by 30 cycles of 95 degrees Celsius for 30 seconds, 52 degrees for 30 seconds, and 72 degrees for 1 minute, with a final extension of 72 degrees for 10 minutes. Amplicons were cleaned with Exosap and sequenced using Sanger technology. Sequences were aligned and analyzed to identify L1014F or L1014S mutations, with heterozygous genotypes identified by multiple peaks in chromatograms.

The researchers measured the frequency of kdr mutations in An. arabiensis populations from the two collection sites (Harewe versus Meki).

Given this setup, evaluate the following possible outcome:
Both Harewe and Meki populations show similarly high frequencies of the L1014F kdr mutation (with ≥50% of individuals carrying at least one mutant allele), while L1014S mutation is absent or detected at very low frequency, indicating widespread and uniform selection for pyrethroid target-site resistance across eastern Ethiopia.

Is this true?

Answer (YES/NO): NO